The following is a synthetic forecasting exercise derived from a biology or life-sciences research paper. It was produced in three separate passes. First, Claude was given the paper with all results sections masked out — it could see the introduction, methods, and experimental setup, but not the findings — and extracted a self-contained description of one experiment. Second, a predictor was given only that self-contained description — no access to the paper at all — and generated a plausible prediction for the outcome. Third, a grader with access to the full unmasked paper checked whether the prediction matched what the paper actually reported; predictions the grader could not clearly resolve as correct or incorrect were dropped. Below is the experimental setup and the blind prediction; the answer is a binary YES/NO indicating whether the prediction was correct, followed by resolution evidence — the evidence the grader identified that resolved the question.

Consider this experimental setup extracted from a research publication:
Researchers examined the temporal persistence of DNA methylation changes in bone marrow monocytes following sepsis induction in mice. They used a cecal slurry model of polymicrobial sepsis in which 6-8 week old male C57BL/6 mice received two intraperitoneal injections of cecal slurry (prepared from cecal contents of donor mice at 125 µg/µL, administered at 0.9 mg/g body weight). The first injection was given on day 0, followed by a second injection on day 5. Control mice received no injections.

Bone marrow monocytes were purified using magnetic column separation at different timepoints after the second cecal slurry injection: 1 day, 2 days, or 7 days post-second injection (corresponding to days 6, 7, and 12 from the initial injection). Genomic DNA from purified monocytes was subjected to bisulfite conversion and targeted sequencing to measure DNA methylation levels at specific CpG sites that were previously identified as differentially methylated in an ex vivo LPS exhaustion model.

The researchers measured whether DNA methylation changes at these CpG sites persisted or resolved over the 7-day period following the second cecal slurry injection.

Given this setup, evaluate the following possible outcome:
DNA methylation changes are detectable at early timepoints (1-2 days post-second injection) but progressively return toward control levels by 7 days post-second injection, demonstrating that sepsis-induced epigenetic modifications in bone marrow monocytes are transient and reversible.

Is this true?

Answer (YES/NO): NO